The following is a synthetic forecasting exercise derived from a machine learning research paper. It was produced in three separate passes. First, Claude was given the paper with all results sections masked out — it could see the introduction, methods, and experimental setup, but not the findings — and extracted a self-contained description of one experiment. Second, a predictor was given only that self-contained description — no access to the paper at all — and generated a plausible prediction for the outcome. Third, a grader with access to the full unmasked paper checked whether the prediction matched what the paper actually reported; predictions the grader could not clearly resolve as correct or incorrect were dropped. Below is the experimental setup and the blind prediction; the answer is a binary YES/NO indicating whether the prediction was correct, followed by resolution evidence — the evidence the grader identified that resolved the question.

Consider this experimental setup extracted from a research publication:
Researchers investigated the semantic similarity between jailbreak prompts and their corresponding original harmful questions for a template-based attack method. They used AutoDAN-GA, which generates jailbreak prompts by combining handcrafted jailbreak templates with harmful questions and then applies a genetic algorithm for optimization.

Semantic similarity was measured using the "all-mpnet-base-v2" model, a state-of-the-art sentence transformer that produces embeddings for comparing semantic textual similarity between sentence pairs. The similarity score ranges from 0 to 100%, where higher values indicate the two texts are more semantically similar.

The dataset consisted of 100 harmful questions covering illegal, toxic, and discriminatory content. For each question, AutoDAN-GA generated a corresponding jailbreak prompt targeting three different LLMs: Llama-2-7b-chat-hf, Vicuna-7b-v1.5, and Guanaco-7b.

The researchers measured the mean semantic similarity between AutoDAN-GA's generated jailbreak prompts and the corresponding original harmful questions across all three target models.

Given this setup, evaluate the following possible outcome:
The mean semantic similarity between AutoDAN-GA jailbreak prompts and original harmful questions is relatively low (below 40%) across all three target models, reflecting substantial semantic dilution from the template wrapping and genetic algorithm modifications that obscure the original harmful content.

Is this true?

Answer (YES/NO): YES